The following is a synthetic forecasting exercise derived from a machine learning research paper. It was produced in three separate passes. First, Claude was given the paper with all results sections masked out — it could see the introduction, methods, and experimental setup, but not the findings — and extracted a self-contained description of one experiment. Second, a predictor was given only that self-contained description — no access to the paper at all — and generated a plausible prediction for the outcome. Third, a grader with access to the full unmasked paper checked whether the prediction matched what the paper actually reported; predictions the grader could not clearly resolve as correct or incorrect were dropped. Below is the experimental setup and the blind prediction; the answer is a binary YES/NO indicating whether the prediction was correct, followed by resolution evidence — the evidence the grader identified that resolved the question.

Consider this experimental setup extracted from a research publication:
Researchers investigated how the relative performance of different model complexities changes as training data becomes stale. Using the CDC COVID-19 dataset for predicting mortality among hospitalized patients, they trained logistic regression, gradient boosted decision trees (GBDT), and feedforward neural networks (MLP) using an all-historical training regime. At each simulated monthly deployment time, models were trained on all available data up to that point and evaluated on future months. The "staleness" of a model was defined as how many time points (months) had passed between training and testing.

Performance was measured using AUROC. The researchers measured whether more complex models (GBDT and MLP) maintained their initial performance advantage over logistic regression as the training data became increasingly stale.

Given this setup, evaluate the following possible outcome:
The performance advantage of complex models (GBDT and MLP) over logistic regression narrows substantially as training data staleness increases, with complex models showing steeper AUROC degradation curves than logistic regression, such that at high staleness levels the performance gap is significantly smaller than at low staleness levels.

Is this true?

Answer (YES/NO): NO